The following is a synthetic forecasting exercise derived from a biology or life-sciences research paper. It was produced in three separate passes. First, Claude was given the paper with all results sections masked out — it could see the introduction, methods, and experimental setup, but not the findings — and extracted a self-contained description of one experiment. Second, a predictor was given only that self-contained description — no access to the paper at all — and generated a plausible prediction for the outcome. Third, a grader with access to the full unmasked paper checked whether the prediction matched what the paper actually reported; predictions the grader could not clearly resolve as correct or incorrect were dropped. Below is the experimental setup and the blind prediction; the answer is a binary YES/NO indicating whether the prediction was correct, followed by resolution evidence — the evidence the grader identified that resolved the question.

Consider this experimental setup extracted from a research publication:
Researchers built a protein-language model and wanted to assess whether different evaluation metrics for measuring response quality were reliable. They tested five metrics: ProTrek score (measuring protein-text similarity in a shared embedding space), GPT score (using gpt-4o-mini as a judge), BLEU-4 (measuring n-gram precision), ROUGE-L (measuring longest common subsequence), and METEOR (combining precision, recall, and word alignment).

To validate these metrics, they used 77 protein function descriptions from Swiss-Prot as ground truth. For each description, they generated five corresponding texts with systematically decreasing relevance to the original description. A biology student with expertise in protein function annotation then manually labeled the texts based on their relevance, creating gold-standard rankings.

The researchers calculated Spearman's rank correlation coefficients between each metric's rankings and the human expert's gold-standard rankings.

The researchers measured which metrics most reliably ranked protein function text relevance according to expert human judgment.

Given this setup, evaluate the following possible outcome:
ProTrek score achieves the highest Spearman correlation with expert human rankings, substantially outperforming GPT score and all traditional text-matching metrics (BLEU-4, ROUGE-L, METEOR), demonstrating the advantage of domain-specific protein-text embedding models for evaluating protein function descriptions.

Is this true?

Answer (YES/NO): NO